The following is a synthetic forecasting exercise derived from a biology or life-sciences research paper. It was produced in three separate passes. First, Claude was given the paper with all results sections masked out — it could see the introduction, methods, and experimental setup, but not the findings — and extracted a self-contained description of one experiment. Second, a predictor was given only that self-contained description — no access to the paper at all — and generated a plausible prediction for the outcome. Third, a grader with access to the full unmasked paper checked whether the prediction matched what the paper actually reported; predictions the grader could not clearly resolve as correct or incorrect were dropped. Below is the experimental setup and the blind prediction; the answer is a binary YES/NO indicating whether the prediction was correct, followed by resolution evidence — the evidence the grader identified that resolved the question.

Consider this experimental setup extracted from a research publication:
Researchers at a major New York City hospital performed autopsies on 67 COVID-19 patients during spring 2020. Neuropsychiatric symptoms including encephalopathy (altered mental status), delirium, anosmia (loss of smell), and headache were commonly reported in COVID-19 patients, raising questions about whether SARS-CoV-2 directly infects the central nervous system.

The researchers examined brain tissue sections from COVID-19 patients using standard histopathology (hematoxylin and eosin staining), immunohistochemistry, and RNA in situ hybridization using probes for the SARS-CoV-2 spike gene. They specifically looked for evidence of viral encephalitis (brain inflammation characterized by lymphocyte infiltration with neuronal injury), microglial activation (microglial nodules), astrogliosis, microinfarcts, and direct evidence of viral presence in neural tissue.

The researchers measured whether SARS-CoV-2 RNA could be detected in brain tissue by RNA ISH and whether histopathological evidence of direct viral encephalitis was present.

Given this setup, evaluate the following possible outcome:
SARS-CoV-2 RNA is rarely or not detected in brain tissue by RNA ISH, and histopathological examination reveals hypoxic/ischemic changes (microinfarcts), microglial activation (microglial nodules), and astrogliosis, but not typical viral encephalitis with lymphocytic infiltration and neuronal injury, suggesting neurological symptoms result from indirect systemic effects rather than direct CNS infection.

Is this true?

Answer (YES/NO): NO